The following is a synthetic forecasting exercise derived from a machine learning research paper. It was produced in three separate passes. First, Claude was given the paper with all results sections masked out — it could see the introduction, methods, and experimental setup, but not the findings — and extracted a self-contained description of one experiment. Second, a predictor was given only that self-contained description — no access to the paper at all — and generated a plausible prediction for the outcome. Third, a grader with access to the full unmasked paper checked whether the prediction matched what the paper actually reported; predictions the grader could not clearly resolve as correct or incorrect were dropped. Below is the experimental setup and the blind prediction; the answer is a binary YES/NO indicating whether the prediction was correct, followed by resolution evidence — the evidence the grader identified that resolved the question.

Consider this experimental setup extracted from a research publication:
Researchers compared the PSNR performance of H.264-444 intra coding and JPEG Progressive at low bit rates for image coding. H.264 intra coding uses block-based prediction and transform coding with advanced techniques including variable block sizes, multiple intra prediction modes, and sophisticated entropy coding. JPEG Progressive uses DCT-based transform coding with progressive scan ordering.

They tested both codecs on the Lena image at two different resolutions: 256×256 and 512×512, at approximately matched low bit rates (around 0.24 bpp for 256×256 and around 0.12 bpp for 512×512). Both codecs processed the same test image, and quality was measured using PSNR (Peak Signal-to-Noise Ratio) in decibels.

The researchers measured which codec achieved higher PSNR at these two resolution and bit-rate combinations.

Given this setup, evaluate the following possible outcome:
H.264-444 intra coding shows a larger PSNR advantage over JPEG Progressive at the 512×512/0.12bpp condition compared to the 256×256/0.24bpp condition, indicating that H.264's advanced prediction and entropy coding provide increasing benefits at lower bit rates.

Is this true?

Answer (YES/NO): NO